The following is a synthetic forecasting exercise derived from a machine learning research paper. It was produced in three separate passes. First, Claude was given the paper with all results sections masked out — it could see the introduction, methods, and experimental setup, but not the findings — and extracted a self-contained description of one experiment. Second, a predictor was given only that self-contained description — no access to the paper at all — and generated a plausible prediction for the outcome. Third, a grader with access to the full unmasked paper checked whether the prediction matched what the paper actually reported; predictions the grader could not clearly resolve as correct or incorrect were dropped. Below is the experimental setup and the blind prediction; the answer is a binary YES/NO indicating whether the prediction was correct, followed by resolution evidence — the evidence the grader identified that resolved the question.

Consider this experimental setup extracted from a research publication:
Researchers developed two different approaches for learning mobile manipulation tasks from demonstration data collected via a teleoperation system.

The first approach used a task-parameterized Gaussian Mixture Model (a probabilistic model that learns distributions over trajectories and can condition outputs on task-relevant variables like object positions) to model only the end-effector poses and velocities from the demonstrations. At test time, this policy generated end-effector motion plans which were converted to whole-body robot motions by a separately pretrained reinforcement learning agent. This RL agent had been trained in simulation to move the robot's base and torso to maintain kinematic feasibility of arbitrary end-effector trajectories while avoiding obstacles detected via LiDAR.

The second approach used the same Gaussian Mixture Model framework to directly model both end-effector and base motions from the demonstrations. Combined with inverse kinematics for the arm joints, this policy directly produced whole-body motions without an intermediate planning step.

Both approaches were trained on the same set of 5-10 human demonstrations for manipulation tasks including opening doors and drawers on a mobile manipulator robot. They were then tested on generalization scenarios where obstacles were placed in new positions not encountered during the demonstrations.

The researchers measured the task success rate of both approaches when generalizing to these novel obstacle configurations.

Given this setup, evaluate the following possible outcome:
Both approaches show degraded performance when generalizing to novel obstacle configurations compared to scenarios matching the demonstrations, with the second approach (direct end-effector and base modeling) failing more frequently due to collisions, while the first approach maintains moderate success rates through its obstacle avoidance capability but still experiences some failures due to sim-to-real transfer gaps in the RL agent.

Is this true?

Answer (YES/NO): NO